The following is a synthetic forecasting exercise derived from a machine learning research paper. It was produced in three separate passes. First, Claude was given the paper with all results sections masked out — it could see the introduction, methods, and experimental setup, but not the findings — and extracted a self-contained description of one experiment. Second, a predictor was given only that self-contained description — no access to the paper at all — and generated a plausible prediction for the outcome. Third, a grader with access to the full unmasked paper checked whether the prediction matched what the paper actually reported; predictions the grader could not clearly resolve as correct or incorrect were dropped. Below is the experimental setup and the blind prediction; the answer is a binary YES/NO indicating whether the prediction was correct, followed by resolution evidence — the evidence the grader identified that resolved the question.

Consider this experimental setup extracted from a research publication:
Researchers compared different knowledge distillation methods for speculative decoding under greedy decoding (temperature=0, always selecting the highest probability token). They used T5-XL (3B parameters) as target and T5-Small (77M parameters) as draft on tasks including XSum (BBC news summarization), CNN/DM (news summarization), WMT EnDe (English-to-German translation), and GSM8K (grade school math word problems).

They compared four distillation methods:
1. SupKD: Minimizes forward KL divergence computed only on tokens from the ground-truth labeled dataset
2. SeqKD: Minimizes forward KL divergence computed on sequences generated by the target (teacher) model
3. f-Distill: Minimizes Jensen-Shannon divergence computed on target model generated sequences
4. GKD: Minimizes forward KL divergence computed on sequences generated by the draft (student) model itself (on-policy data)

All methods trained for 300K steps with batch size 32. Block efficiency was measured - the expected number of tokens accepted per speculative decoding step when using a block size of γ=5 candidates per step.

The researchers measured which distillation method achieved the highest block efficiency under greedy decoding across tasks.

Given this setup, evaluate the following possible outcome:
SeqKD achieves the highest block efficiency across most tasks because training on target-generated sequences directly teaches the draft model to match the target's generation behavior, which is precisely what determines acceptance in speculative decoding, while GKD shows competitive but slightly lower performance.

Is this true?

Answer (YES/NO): NO